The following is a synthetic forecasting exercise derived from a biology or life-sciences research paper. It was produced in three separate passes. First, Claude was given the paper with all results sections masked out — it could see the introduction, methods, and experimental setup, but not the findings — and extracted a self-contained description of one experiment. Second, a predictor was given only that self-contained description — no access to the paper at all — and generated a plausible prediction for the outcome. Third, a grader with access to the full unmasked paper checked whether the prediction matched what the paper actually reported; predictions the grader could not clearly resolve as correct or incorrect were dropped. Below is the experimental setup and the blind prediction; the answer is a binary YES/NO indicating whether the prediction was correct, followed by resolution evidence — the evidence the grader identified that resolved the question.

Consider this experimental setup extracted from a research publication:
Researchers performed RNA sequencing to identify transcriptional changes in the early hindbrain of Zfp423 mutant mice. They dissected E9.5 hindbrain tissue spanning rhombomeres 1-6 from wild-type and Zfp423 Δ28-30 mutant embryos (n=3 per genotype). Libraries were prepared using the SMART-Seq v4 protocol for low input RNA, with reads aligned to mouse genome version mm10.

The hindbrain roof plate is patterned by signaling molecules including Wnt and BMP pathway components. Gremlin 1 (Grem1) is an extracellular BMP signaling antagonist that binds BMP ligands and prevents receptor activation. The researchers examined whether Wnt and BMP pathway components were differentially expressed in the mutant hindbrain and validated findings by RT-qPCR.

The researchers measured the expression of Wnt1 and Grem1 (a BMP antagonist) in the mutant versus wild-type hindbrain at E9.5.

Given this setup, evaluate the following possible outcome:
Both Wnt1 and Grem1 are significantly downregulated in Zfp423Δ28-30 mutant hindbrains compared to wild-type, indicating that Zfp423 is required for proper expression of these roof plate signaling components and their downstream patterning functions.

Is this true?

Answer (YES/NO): NO